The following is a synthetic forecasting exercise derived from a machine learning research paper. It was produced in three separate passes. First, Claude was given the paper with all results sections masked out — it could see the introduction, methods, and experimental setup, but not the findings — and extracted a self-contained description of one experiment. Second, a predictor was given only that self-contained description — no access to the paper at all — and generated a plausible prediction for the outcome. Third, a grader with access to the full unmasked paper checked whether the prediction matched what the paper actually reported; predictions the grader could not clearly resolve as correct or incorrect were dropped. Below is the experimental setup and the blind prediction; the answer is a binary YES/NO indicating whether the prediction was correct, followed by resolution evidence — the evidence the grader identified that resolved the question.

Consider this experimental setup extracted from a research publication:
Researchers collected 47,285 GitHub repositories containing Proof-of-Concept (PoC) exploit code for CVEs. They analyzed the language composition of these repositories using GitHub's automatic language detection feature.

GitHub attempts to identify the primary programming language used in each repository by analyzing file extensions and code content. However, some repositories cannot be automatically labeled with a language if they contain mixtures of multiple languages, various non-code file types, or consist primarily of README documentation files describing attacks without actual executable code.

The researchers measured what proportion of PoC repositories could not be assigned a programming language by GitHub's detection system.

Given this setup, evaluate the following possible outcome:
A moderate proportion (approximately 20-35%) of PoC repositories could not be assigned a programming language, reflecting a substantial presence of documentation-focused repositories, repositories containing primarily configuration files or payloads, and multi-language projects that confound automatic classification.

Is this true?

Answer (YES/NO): NO